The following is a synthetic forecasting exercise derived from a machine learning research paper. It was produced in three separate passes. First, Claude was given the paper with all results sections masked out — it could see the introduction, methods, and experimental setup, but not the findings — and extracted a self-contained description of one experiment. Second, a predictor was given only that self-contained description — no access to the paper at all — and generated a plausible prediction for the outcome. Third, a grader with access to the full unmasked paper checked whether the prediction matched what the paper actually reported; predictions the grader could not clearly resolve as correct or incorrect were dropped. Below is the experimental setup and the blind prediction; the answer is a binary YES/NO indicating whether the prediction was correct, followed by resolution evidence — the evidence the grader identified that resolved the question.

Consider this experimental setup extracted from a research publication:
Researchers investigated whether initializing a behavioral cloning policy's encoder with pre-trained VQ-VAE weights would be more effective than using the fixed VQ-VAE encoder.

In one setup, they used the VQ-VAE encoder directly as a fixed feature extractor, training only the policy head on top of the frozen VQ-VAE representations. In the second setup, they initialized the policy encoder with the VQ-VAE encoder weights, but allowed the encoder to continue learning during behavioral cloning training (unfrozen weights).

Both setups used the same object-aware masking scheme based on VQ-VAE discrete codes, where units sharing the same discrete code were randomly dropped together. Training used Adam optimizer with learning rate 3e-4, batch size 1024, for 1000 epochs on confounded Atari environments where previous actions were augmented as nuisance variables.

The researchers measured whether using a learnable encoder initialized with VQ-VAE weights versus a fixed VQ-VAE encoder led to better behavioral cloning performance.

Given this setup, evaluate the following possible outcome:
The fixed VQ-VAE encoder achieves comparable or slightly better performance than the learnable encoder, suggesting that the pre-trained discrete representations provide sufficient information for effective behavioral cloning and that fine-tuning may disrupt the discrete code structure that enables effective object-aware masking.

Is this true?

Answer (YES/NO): NO